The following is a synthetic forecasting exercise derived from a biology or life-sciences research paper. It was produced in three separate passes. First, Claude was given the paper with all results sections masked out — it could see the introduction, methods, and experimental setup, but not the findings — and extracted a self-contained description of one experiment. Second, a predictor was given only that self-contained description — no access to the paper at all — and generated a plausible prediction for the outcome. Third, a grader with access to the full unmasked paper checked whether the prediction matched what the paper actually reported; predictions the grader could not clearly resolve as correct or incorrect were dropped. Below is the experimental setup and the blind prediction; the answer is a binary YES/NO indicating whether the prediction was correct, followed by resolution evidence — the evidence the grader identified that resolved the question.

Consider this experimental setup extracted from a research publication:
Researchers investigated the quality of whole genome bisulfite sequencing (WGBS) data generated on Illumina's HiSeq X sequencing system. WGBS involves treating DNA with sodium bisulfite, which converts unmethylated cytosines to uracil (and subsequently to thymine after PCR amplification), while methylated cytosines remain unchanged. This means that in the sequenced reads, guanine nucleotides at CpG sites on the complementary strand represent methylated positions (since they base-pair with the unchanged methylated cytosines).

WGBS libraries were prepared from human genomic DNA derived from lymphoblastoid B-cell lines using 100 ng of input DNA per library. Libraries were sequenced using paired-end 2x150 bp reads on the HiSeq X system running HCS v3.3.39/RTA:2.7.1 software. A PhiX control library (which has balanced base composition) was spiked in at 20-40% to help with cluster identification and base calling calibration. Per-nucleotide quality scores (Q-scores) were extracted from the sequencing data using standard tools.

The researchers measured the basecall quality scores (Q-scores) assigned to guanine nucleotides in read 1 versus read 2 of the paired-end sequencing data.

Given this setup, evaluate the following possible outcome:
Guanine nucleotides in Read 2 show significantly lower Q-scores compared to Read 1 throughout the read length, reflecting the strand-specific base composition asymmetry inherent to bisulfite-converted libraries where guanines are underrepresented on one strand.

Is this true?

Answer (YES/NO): YES